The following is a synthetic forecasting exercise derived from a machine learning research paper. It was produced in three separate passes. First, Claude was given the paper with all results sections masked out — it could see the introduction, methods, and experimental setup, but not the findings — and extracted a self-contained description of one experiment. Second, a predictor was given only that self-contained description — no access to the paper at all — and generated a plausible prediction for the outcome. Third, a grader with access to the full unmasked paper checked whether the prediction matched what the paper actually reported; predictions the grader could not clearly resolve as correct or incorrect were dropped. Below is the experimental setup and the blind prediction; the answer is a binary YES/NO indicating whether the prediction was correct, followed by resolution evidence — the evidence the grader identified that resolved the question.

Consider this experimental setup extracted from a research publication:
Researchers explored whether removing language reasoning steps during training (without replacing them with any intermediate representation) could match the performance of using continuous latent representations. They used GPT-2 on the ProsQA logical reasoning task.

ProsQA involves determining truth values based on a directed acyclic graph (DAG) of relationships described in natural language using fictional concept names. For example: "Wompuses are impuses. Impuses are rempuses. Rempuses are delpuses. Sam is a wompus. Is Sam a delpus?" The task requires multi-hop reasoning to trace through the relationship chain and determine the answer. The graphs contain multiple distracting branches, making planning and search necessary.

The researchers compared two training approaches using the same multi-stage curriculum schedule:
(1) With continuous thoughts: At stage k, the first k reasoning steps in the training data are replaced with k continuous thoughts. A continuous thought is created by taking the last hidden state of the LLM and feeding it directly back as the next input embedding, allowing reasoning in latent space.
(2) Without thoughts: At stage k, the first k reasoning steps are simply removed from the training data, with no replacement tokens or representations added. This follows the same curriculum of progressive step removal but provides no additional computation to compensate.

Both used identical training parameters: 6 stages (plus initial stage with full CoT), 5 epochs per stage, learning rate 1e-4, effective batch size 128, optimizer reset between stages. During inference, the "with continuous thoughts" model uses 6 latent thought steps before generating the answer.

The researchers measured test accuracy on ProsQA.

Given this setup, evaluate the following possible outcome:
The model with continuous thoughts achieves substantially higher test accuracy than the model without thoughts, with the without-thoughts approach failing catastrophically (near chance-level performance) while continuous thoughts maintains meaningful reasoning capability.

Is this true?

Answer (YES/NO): NO